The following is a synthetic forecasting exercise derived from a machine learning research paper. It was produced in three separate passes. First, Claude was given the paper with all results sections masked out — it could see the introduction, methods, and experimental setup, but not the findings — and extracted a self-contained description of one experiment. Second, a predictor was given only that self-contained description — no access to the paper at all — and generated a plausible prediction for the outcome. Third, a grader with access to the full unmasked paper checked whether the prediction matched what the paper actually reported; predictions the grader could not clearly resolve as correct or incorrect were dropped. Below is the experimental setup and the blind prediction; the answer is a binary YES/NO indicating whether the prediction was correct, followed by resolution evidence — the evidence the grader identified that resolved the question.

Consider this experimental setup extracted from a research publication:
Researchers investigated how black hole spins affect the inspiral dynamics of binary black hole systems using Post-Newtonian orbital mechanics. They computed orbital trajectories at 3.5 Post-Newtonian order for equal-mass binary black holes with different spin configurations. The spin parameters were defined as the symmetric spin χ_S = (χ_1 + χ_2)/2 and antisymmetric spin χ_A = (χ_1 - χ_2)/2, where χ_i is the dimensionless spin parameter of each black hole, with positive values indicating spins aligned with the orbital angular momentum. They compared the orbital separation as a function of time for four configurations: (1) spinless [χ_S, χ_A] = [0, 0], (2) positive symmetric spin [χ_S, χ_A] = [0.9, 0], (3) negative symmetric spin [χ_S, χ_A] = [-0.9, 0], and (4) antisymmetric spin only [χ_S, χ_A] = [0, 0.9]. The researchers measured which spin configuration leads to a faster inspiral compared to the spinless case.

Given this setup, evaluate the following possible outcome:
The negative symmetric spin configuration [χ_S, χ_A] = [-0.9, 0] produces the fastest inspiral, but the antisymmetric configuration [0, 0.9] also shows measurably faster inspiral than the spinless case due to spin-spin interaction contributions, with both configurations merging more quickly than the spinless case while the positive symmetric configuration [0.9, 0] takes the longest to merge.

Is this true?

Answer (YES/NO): NO